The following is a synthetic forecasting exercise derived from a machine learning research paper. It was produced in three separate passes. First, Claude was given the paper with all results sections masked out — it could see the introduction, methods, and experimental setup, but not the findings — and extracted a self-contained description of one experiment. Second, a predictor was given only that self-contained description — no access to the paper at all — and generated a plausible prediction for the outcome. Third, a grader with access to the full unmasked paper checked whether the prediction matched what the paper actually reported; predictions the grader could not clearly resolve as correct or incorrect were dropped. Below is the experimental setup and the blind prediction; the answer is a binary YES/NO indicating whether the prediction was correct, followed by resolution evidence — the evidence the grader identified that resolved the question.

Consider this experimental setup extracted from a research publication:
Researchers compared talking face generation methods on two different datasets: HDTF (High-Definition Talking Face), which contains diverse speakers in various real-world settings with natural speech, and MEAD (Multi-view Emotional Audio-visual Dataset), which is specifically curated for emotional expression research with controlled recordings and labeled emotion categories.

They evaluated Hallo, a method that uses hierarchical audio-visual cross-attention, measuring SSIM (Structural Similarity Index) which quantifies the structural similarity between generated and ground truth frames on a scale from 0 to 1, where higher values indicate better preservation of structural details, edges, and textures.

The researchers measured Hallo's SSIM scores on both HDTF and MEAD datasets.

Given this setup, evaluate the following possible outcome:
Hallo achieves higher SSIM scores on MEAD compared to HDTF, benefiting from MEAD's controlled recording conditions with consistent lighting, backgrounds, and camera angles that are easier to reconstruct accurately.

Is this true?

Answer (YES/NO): YES